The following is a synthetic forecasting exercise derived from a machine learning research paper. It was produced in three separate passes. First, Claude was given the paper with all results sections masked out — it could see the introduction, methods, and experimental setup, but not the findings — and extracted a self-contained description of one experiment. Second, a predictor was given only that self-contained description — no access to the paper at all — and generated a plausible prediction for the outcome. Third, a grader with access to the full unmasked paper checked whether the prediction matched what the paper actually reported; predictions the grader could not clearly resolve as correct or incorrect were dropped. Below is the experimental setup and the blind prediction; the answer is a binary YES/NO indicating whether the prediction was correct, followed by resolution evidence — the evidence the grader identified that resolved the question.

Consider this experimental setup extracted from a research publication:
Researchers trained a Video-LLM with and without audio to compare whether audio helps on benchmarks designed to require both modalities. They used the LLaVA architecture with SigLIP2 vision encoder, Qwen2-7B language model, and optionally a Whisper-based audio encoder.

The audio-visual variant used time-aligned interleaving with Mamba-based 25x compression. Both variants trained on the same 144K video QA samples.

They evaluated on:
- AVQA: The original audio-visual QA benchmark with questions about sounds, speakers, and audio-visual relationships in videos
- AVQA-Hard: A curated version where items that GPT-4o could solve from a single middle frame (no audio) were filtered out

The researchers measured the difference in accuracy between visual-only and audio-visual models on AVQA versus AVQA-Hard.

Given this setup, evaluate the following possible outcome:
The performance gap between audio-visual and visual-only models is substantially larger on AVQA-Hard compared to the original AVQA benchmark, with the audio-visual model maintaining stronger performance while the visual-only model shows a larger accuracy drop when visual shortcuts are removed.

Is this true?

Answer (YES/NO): YES